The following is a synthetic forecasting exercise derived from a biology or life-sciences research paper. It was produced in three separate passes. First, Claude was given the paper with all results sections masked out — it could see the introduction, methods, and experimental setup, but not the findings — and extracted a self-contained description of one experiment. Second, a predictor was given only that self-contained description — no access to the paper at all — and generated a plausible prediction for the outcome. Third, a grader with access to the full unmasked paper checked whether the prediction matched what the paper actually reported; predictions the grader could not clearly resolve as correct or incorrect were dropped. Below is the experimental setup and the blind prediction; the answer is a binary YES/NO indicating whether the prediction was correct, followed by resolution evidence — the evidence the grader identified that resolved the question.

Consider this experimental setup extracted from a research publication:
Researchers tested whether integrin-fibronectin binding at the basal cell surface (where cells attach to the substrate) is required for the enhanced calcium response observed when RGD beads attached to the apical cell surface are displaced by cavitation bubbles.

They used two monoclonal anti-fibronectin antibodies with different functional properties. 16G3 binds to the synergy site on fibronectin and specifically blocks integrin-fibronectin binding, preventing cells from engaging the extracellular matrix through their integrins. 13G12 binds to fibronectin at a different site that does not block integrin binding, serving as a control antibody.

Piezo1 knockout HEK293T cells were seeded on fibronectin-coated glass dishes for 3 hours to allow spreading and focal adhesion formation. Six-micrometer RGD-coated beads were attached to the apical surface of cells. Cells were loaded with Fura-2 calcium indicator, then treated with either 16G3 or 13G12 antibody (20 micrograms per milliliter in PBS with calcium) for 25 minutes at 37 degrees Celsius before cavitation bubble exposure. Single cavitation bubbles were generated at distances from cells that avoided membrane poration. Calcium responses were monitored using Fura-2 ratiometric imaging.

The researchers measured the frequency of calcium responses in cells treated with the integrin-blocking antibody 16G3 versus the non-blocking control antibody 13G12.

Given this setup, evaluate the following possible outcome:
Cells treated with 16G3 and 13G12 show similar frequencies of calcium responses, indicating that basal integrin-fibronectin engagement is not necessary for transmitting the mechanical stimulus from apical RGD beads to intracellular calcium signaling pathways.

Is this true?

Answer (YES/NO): NO